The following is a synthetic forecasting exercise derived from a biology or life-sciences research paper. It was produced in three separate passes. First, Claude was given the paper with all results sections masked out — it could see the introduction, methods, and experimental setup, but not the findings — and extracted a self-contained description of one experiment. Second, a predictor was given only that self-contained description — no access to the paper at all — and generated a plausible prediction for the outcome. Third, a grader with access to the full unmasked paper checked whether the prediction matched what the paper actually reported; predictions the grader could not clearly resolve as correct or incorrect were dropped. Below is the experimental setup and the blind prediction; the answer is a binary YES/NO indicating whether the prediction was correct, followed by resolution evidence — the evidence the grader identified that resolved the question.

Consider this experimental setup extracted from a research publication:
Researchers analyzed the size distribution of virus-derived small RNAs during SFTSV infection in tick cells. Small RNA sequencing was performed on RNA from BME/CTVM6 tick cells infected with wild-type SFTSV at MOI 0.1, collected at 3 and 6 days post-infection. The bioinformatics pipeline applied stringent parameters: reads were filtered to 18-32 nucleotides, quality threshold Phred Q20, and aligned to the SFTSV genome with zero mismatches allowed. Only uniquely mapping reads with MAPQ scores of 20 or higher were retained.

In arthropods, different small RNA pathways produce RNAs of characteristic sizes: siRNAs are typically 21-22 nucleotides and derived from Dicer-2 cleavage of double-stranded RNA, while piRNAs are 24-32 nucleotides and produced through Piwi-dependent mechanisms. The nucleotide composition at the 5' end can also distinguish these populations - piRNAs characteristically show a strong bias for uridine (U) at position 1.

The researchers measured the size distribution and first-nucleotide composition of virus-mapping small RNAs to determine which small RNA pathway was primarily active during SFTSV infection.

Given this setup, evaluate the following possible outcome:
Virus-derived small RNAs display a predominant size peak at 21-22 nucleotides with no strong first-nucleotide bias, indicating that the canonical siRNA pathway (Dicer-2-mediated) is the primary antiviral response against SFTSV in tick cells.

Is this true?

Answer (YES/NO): NO